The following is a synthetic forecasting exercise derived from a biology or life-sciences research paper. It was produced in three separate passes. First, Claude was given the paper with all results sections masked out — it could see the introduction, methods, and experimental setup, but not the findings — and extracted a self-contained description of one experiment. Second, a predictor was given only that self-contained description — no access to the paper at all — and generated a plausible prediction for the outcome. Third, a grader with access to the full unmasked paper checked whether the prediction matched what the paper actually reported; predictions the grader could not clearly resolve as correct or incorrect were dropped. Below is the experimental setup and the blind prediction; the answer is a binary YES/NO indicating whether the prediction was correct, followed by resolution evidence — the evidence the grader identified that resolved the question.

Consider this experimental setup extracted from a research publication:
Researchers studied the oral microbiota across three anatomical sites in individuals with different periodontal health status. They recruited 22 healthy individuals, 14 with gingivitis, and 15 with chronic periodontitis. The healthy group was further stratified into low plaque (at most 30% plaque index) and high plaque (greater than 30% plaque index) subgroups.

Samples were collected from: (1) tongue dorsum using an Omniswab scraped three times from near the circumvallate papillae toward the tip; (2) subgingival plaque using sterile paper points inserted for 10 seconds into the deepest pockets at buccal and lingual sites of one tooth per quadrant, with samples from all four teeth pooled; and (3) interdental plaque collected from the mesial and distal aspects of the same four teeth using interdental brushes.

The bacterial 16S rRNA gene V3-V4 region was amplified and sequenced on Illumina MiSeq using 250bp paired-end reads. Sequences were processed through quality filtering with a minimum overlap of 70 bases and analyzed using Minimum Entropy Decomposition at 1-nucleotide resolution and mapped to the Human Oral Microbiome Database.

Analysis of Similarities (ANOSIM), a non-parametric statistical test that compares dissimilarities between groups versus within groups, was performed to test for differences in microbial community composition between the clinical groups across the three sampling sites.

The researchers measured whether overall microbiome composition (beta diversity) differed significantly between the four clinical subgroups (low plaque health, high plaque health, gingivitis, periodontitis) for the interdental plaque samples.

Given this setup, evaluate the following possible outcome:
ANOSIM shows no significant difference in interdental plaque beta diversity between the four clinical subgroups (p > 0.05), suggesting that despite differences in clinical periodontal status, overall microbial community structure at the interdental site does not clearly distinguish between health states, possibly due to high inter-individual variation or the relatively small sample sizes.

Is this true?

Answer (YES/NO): NO